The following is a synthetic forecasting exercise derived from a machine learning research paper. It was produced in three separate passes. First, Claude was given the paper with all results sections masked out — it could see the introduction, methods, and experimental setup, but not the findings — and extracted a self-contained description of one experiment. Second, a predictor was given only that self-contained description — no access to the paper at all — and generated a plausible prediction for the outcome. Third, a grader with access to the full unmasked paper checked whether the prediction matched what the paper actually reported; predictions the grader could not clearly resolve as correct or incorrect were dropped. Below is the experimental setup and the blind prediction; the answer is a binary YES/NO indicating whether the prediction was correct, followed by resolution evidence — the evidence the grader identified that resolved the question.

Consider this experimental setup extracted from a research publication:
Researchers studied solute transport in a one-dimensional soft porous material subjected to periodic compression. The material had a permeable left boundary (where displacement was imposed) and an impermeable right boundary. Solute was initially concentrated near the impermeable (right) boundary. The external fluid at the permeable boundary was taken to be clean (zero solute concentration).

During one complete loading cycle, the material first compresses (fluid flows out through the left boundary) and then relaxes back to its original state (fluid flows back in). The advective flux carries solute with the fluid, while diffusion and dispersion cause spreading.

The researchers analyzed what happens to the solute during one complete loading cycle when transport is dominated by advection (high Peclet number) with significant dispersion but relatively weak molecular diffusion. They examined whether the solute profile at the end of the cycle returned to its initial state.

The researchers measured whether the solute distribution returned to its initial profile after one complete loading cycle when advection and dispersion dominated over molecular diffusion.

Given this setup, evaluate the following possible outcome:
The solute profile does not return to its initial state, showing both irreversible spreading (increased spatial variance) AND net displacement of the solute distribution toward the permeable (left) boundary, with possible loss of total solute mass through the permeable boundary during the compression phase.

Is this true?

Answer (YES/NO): YES